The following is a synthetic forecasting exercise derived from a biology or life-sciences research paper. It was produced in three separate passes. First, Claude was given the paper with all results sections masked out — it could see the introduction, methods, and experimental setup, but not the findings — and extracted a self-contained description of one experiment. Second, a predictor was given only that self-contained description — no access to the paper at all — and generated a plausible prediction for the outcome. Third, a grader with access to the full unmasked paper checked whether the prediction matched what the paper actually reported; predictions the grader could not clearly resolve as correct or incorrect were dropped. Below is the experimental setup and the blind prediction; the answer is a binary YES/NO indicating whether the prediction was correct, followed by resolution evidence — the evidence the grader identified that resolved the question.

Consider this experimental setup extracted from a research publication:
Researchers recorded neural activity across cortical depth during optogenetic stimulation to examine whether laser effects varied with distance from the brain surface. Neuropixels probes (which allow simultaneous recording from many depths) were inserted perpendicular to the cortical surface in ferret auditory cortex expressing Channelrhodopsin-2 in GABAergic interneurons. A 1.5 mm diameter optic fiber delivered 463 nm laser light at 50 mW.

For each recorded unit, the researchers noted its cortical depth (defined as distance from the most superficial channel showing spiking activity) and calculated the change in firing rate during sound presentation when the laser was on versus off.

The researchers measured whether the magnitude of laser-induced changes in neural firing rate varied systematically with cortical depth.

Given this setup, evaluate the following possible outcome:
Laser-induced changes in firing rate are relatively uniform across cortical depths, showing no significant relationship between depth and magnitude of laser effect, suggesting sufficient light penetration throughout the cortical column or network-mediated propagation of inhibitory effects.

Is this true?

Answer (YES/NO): NO